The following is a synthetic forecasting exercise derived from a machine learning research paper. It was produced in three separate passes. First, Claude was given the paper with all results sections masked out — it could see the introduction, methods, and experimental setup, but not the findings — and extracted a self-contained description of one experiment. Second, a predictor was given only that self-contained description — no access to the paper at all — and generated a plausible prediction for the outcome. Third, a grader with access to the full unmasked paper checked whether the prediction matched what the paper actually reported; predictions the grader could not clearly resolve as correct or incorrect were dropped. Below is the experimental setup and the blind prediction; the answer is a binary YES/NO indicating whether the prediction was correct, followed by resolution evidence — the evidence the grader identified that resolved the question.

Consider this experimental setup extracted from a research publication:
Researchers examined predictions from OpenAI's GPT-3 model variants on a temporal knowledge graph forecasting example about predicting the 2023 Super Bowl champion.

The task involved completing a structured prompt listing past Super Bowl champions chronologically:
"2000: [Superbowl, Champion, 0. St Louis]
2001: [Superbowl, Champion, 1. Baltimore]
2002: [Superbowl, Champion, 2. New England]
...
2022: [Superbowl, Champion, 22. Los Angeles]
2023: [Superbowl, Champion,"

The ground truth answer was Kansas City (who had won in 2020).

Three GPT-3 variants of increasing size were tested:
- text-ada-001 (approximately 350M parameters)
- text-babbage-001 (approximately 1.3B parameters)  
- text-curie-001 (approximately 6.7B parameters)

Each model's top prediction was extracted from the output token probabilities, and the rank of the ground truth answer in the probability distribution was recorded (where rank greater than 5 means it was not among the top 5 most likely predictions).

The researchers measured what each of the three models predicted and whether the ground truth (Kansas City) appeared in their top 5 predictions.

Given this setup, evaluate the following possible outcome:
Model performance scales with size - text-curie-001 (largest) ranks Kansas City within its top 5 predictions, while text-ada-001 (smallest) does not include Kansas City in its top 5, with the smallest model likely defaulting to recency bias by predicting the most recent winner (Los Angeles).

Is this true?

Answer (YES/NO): NO